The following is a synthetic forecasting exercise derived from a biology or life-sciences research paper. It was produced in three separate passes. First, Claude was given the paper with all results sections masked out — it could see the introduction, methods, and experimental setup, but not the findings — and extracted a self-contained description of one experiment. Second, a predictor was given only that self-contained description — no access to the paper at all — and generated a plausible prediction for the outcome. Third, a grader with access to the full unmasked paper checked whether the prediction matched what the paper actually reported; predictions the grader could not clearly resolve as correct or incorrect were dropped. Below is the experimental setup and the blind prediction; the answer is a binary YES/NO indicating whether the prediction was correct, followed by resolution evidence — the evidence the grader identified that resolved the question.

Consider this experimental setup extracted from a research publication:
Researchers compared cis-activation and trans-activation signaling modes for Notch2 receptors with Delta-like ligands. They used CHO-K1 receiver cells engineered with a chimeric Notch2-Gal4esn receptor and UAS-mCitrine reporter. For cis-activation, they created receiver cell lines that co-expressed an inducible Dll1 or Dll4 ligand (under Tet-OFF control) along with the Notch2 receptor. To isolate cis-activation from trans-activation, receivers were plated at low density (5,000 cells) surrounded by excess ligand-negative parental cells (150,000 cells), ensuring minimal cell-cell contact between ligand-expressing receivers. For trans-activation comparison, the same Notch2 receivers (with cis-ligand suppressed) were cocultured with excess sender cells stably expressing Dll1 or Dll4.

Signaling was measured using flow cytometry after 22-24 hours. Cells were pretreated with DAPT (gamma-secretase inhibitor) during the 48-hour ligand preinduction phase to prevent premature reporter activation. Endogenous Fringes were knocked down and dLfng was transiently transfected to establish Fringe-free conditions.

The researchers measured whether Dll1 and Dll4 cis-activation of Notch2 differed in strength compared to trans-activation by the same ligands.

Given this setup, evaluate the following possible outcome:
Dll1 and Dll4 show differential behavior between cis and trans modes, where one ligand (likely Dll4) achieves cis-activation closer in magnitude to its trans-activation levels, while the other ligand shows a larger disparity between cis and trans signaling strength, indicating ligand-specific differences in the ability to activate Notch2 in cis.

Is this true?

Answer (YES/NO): NO